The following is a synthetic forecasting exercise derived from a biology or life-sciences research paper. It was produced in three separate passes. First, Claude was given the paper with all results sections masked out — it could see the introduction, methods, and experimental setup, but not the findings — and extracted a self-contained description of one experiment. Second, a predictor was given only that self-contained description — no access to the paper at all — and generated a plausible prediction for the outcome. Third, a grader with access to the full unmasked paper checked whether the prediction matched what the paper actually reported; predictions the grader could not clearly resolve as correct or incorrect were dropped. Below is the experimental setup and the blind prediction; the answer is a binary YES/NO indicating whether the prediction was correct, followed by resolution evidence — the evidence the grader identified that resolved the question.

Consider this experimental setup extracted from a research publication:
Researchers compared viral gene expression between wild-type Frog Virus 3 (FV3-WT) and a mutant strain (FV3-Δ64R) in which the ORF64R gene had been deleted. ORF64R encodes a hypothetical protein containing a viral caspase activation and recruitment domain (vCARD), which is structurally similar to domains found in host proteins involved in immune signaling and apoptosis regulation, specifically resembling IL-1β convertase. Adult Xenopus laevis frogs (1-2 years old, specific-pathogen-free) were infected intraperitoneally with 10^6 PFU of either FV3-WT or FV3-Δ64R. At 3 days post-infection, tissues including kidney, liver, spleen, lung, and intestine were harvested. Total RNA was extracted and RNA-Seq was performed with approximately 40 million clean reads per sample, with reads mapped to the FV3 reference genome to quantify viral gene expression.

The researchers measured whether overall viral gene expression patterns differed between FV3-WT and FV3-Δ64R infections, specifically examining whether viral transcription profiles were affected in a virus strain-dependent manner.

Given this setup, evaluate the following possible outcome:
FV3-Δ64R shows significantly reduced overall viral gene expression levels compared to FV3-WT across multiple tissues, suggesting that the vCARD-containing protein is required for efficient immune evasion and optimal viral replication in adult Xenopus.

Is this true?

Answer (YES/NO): NO